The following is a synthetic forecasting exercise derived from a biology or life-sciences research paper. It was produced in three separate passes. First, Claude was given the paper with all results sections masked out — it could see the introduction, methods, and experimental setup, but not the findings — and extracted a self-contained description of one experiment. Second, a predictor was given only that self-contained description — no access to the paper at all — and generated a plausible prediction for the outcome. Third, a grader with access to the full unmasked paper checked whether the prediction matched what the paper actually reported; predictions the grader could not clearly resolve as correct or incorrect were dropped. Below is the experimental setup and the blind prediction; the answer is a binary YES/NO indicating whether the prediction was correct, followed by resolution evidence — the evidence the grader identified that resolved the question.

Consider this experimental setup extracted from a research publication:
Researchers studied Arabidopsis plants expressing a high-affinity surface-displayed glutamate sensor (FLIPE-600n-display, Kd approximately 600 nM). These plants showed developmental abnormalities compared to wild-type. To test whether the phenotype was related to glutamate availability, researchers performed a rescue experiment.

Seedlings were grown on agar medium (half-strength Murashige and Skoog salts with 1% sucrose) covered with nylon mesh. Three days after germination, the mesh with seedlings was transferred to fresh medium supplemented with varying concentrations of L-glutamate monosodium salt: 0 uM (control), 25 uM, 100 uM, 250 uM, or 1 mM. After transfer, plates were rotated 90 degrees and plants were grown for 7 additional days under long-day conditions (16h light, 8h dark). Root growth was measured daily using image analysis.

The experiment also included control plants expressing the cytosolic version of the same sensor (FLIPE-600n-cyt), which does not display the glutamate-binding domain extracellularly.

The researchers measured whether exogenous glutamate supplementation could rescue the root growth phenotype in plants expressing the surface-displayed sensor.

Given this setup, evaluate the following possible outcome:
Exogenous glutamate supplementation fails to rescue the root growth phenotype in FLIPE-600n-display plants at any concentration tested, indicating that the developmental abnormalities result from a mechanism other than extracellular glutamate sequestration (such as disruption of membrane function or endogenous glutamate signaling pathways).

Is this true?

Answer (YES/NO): NO